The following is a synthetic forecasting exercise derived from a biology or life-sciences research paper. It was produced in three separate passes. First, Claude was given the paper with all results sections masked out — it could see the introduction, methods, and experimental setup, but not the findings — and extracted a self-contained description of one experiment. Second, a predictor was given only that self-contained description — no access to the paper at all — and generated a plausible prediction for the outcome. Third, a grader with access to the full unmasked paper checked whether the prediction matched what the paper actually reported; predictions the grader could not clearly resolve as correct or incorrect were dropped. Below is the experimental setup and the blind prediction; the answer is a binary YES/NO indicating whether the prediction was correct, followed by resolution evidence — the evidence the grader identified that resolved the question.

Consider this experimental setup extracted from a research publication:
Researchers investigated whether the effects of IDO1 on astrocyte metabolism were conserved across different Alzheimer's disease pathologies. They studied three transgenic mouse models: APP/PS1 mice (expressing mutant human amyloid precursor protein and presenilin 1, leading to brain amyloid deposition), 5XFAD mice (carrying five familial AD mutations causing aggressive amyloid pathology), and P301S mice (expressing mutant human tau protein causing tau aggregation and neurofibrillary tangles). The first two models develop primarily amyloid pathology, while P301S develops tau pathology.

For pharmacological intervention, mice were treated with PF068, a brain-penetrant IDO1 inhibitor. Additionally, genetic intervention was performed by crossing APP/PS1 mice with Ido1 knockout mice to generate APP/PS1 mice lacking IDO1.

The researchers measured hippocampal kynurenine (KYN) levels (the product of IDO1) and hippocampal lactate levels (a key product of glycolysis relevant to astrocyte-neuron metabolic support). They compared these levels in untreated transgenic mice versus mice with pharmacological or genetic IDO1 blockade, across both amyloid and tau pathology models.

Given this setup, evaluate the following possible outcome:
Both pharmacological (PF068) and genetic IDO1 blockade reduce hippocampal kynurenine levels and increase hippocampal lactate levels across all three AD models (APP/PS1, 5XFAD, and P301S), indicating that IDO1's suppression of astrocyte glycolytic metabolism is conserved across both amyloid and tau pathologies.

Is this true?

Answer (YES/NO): YES